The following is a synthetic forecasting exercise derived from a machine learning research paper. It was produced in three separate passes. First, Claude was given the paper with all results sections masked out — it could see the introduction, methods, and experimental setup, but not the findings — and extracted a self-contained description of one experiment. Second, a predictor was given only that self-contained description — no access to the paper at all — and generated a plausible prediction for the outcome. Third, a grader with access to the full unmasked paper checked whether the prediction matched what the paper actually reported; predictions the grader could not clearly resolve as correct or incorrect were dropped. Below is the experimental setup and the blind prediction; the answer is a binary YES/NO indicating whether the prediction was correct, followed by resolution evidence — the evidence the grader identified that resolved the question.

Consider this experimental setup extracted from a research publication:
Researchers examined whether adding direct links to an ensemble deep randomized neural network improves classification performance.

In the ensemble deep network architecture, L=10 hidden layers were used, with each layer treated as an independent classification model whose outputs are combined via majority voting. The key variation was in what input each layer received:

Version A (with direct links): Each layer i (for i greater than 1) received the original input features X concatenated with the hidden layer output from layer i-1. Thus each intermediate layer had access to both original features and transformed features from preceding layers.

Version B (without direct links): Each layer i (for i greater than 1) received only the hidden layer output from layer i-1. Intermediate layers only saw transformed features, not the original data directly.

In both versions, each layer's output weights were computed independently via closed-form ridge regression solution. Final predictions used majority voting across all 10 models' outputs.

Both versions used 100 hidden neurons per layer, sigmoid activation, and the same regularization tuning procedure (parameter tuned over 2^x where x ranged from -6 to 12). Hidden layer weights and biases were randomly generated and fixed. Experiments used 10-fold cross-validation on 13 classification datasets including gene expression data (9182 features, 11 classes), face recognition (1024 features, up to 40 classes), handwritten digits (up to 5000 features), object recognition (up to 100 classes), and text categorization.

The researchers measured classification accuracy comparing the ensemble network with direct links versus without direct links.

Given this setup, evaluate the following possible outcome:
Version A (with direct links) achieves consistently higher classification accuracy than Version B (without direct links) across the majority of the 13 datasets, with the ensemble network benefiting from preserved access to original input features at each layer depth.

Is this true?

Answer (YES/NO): YES